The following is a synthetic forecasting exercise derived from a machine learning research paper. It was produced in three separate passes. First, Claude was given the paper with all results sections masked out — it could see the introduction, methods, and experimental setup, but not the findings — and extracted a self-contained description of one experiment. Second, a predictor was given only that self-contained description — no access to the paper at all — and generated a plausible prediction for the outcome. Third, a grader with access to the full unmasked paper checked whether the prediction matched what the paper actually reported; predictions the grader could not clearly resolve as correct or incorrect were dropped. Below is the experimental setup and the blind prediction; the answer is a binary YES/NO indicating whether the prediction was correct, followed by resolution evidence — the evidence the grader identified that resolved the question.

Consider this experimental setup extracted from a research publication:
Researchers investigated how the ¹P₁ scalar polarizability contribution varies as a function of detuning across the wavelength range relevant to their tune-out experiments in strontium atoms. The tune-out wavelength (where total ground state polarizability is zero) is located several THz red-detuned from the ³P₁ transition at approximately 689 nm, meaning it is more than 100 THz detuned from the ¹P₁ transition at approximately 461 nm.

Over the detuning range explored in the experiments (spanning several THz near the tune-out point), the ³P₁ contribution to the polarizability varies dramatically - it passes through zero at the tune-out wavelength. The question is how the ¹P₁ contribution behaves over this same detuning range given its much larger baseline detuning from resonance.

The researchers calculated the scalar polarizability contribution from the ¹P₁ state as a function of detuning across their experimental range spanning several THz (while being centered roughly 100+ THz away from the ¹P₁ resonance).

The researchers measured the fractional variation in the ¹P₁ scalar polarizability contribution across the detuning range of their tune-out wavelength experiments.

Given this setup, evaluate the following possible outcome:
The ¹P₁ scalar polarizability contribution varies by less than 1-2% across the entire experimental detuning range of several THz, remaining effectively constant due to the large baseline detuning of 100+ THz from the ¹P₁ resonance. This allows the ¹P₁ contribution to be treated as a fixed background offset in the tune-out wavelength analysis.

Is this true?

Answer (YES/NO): YES